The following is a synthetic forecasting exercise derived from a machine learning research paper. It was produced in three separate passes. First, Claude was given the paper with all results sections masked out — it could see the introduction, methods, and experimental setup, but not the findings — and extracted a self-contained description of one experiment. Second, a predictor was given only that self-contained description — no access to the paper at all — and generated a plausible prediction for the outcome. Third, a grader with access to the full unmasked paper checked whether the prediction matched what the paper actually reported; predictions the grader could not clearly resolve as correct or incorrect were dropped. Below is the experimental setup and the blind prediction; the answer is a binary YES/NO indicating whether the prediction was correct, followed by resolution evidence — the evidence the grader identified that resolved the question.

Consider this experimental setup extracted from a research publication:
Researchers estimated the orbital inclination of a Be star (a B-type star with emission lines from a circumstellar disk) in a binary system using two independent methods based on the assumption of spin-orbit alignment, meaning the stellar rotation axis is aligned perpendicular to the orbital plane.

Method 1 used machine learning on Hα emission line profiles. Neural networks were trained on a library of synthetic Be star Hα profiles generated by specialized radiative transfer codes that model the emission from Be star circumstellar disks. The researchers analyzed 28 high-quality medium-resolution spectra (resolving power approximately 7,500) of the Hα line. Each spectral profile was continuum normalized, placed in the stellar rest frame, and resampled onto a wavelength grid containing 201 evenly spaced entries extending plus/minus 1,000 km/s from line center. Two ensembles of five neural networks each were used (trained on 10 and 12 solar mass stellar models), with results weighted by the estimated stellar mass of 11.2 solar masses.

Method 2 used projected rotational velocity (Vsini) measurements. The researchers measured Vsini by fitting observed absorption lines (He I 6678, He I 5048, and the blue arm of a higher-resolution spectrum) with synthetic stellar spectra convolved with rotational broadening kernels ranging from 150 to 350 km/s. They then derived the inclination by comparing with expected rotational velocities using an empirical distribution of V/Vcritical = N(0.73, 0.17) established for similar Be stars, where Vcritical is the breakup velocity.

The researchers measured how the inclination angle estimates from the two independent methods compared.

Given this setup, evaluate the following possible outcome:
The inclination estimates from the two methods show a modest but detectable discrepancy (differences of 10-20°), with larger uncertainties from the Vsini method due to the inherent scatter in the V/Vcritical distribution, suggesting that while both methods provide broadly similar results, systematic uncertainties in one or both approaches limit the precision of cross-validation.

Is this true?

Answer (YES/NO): NO